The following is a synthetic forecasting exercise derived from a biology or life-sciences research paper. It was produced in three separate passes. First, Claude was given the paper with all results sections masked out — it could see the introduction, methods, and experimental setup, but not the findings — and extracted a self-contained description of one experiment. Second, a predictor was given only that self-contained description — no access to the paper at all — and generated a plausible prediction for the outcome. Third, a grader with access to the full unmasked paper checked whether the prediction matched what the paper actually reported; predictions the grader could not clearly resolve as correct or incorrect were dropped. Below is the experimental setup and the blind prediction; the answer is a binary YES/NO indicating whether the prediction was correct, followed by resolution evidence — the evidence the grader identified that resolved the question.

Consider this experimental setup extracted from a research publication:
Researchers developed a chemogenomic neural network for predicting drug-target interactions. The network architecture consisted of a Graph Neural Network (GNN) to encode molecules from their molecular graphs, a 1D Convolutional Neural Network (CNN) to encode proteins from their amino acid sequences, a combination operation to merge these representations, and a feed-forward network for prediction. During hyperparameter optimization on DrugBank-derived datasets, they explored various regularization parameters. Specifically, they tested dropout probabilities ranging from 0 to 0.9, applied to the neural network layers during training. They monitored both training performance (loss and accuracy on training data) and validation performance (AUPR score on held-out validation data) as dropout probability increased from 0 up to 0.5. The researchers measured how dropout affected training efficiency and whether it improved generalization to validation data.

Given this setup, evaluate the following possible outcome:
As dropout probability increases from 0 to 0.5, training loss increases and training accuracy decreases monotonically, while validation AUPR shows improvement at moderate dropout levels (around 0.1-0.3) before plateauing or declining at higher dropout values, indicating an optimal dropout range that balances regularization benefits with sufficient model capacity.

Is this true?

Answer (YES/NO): NO